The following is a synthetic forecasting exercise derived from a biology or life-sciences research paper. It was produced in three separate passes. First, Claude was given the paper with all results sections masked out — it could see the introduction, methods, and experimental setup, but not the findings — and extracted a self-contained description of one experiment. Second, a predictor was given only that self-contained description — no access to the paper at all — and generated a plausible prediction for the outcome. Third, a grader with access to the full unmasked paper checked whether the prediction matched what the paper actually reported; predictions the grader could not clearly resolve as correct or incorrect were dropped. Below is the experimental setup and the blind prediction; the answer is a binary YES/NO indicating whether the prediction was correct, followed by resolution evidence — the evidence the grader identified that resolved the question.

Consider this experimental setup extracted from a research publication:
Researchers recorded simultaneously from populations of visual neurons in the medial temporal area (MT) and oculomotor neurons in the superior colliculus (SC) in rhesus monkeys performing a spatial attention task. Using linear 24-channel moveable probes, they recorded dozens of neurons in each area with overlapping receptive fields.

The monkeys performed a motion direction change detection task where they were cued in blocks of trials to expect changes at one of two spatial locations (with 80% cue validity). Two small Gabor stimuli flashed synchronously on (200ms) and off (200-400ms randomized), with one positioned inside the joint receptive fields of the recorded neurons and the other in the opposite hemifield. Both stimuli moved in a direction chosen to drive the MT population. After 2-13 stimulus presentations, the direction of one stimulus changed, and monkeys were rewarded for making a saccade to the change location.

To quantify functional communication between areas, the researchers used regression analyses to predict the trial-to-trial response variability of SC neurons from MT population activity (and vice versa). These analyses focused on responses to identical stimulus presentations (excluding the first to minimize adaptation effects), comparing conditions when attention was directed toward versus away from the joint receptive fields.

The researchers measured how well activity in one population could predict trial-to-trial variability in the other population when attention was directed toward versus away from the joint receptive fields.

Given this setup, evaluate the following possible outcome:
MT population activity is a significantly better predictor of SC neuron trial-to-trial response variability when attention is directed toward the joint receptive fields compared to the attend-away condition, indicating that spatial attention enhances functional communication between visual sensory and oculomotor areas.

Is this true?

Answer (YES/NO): YES